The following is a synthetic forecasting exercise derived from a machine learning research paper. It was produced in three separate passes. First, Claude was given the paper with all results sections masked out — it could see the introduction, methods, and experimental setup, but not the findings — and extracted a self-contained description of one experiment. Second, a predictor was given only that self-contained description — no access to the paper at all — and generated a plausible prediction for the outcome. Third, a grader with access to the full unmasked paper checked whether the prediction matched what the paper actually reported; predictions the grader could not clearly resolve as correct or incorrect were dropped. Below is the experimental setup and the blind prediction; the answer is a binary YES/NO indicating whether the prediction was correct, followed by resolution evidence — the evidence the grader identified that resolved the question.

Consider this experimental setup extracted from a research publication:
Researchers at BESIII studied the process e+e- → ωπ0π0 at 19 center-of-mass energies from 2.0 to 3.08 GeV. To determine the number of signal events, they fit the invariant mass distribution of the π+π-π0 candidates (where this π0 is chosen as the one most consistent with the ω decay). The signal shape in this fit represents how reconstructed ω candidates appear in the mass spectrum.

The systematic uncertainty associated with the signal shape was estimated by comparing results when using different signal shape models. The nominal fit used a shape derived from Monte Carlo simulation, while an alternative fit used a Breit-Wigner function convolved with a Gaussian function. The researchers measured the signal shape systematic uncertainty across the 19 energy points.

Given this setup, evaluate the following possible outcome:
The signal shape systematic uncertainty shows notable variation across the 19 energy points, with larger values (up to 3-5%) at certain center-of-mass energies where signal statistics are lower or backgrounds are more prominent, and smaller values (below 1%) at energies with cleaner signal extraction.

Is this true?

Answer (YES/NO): NO